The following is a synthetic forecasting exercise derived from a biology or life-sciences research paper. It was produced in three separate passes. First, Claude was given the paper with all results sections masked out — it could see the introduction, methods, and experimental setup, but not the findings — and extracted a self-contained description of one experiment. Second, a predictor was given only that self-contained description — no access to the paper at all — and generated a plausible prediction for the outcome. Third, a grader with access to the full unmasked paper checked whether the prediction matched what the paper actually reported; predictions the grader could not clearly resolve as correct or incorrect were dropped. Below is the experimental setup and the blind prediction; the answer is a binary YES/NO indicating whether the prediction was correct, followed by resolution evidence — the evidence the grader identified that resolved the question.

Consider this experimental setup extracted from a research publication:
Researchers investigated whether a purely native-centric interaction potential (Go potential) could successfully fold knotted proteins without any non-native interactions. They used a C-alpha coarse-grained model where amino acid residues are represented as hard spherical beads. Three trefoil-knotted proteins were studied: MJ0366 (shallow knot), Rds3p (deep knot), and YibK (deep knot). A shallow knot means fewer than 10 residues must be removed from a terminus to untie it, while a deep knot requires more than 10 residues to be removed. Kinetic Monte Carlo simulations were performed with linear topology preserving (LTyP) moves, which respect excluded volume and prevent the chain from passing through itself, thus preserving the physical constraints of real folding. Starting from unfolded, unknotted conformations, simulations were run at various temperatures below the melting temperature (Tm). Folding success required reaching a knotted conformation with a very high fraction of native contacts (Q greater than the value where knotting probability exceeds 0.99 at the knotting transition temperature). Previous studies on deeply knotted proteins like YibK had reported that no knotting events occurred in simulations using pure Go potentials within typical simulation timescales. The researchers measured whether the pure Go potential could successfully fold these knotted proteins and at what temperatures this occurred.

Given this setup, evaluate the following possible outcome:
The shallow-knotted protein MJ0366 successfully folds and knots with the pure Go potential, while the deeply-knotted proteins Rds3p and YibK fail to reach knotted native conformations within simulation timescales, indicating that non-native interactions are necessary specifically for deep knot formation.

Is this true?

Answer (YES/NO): NO